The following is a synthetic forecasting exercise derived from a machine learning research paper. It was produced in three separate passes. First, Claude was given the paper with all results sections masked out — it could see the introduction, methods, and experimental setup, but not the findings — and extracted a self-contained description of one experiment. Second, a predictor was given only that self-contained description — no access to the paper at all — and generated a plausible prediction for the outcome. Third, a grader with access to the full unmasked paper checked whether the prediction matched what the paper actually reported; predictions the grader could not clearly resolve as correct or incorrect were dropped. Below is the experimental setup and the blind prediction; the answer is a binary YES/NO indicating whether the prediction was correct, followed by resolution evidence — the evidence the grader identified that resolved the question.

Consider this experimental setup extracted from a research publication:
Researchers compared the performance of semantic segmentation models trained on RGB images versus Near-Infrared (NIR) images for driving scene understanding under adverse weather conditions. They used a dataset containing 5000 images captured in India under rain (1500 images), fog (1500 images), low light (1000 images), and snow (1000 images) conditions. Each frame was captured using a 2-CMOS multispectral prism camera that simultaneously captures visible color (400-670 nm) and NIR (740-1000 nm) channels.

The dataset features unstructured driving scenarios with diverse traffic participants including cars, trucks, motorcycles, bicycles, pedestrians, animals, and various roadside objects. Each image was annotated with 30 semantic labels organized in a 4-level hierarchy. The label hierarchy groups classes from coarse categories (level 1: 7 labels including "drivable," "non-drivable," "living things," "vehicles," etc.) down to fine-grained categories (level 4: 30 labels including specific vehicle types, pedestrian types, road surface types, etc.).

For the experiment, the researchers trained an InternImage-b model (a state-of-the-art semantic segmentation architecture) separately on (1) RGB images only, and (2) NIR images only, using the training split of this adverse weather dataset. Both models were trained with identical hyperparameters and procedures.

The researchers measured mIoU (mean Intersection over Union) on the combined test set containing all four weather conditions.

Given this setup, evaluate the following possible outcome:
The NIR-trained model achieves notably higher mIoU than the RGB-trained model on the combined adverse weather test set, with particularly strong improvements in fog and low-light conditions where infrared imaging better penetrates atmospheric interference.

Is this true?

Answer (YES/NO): NO